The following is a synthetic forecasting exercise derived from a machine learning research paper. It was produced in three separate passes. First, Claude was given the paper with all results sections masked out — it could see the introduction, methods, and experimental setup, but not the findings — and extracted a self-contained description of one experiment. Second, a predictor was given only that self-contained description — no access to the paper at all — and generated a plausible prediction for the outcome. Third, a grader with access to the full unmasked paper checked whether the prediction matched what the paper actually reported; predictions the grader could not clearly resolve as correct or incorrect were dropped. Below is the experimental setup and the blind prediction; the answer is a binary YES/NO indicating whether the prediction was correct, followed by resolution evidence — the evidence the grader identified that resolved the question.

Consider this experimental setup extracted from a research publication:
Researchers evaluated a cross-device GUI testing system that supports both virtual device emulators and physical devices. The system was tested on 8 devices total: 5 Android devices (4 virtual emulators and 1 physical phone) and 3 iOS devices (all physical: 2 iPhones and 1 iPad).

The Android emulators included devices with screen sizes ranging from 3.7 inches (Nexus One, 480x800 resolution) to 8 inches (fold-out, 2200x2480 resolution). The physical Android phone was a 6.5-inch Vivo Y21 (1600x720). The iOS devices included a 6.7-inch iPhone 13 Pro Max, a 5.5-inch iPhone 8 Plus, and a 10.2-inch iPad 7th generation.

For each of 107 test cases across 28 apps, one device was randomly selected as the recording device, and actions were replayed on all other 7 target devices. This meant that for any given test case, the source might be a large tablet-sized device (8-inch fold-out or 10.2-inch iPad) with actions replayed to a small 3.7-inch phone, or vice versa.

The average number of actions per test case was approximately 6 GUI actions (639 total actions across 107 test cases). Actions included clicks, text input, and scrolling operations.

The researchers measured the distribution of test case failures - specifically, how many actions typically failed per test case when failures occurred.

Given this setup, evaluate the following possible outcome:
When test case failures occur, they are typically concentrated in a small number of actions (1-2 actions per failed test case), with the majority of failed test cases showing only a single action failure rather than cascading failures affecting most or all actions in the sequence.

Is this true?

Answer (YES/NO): YES